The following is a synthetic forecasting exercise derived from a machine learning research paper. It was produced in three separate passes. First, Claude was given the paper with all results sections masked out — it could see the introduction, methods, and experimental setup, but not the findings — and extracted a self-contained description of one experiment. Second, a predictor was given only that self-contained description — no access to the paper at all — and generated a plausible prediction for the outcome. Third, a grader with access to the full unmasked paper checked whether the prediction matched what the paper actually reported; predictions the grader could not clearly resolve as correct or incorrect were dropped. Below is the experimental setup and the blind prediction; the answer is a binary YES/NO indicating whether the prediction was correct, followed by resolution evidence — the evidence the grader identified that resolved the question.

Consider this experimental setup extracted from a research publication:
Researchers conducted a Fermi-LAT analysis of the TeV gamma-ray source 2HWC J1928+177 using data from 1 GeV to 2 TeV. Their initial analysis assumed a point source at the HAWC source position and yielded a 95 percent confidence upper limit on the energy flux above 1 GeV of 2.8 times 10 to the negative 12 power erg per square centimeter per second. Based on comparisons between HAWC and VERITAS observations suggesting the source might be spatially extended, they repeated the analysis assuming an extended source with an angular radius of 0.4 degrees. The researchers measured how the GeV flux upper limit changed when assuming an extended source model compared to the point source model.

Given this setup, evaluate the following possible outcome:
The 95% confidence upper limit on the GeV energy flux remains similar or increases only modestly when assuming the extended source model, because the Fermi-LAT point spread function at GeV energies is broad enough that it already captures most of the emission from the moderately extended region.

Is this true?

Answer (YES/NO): YES